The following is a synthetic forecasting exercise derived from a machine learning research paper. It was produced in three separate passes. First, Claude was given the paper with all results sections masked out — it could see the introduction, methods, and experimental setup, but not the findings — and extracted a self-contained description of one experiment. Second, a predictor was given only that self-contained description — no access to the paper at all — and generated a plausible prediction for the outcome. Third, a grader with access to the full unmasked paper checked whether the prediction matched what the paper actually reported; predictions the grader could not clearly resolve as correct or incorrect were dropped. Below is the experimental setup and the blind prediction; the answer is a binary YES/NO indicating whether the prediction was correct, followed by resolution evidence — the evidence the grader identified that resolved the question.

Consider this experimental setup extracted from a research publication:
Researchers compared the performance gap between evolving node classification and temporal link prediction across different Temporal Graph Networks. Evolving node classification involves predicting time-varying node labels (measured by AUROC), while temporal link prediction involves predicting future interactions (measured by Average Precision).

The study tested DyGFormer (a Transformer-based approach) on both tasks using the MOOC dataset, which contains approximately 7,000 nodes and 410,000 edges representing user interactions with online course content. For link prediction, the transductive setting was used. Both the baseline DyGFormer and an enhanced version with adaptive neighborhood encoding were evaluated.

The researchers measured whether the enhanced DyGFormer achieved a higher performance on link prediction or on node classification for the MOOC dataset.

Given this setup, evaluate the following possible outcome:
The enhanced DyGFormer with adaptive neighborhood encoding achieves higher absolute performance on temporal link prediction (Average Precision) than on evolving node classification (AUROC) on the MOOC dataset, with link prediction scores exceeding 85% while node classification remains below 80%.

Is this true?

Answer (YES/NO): YES